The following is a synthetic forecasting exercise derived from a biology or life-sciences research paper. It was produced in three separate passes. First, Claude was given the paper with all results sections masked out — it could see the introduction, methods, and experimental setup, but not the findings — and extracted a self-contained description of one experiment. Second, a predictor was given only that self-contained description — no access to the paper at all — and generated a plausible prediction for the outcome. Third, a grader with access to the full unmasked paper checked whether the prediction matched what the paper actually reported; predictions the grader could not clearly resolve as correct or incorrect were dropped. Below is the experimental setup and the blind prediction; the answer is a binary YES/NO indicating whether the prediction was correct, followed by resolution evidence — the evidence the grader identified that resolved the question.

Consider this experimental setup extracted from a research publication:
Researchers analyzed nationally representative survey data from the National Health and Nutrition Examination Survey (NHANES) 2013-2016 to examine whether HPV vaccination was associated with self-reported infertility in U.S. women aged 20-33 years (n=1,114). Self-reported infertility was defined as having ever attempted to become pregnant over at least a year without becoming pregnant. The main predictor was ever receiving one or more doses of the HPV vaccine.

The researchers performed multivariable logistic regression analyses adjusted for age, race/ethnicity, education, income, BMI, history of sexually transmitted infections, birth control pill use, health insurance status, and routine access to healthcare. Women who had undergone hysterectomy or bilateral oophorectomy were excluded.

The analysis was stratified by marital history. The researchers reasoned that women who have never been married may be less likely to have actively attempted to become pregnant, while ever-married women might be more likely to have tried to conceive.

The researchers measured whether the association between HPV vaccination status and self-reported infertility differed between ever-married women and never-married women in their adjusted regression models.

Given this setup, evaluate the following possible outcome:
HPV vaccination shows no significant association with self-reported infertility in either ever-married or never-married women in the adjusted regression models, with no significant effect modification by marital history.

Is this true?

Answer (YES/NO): NO